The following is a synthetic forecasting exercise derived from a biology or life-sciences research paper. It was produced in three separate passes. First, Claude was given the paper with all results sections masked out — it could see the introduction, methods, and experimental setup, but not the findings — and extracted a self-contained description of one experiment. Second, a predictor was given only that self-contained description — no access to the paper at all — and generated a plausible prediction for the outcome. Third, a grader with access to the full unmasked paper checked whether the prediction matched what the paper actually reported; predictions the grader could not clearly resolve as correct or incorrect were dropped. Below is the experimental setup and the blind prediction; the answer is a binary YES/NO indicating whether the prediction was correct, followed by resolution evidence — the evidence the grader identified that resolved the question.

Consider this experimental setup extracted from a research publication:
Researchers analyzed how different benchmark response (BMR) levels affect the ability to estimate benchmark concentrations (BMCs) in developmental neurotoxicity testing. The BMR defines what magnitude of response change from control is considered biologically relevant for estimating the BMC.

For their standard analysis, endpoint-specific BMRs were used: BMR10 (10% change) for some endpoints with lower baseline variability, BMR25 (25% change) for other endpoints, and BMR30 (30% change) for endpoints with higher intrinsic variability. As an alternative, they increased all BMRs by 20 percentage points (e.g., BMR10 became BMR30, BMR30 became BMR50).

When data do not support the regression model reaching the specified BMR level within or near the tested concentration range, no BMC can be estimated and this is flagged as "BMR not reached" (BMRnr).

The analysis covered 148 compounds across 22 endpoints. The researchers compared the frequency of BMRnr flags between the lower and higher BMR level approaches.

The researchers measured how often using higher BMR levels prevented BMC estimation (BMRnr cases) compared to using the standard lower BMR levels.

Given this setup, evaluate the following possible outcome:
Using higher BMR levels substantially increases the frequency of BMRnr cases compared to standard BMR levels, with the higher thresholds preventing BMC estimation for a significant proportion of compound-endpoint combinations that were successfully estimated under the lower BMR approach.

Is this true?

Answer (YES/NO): YES